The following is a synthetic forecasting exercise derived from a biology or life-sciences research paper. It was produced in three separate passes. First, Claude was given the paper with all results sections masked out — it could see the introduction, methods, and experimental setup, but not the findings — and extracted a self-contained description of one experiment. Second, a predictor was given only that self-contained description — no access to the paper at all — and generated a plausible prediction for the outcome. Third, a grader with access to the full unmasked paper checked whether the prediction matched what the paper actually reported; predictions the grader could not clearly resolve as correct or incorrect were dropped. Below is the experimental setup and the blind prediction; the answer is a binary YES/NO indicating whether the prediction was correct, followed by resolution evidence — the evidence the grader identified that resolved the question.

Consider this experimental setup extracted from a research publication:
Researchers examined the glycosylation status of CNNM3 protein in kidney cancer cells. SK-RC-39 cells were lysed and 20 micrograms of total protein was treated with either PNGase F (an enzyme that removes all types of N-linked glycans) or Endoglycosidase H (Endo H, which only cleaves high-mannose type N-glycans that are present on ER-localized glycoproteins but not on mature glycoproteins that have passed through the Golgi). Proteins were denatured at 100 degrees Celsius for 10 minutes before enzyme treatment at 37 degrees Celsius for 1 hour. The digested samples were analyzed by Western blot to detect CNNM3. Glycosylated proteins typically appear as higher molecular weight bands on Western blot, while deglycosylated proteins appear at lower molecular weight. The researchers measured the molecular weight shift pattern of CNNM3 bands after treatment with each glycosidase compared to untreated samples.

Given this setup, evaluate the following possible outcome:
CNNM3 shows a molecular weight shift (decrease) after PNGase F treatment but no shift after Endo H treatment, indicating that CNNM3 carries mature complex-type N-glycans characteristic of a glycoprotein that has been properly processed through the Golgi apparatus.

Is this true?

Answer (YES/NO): NO